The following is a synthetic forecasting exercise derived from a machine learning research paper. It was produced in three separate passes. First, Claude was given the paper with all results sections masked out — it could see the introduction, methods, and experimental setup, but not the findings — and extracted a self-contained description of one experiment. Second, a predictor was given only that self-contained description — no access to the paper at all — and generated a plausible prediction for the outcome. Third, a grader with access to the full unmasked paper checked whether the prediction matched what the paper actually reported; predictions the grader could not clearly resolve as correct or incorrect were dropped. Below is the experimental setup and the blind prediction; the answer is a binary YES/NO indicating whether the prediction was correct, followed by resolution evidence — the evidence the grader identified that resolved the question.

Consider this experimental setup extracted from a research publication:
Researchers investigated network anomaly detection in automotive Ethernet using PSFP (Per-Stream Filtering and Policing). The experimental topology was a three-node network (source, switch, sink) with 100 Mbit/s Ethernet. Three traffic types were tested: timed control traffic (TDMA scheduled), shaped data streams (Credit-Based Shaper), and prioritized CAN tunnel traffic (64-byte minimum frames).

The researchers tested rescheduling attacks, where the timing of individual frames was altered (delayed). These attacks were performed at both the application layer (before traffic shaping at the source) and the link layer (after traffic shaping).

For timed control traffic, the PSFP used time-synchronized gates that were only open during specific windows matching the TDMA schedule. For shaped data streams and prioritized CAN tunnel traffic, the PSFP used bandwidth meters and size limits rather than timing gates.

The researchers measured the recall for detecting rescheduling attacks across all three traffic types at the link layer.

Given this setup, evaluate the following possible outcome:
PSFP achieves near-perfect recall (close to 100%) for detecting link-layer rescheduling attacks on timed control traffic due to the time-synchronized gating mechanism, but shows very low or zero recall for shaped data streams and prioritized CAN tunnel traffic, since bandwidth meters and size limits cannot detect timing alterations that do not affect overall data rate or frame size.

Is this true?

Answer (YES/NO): NO